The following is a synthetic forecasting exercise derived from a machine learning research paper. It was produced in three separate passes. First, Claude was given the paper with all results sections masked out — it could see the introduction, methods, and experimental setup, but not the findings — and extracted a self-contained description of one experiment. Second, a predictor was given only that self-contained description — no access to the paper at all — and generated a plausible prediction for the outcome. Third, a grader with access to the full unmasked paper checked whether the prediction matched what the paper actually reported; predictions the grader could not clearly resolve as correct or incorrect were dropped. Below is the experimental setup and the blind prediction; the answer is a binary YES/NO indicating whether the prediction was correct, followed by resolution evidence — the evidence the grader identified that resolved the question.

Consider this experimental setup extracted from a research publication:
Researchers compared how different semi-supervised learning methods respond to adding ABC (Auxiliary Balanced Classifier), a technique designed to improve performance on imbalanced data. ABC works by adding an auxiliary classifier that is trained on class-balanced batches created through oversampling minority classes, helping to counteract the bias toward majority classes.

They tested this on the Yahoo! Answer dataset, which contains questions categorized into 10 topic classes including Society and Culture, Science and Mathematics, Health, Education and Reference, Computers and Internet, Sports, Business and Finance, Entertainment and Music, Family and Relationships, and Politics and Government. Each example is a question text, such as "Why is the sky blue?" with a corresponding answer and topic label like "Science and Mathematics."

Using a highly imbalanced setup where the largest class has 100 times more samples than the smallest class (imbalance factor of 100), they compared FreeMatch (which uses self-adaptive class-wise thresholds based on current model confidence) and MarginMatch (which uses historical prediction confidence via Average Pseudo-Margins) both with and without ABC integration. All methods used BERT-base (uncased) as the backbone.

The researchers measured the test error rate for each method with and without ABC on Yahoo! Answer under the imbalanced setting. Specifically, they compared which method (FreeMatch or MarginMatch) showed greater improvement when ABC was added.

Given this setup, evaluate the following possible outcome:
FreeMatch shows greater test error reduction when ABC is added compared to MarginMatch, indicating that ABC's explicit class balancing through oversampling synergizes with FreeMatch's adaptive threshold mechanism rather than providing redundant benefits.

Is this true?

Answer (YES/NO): NO